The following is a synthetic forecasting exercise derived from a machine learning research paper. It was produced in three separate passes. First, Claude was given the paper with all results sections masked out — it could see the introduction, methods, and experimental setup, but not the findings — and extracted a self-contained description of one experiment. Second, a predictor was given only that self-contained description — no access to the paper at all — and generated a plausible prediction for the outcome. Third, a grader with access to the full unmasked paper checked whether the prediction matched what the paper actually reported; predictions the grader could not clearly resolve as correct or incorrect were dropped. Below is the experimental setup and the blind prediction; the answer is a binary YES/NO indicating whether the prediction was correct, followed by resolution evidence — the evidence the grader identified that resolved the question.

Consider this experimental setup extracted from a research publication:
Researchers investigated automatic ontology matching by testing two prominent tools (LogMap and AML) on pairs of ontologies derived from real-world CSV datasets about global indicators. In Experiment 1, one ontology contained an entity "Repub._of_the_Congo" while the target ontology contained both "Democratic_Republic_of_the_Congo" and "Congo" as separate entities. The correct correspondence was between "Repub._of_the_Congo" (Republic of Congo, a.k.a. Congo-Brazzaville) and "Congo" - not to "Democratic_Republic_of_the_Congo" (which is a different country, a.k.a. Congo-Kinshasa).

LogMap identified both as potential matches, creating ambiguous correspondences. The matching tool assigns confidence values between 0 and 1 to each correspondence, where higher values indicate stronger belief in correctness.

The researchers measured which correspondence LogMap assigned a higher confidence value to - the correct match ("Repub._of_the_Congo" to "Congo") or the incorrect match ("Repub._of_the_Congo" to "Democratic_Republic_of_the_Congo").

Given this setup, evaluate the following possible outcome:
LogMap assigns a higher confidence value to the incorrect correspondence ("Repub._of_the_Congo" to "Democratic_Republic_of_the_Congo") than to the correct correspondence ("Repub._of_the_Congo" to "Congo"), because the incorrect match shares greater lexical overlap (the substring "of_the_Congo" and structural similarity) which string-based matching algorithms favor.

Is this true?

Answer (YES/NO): NO